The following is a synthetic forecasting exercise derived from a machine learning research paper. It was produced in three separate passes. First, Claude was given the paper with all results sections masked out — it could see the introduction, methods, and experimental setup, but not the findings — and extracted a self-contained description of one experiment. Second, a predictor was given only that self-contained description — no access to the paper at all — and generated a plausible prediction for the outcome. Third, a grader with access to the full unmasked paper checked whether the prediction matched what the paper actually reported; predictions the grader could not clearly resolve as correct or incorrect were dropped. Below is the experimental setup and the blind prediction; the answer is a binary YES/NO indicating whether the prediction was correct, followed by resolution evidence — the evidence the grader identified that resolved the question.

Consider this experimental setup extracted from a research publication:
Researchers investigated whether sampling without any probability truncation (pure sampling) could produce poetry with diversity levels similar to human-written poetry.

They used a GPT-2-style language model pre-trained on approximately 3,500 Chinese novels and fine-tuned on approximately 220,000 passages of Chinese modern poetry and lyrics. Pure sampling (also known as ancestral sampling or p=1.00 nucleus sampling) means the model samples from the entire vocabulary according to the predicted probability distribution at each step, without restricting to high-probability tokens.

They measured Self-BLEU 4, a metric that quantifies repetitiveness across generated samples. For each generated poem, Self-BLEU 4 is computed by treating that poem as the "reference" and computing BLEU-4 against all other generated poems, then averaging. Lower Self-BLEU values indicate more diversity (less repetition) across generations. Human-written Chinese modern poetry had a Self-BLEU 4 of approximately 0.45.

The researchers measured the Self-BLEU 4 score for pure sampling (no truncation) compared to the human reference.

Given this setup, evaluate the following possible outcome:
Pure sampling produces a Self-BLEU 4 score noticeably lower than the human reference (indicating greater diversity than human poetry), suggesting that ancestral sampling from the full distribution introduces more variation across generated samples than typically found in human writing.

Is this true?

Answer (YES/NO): YES